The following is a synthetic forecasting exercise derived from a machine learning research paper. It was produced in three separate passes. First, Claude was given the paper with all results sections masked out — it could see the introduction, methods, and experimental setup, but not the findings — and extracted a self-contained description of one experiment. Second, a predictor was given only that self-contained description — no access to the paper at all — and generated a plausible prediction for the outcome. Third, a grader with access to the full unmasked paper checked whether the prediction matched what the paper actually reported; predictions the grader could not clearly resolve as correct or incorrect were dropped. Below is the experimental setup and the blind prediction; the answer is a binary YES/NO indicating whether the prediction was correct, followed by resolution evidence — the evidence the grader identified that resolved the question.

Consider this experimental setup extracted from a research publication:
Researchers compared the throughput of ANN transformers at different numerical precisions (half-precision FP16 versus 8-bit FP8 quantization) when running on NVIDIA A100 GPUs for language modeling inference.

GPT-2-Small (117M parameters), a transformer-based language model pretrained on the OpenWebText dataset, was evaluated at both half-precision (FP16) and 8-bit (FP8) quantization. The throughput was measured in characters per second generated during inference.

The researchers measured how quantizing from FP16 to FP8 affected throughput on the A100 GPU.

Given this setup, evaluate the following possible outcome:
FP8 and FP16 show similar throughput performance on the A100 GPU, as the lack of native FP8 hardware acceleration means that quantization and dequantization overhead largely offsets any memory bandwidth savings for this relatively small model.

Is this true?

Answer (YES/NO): NO